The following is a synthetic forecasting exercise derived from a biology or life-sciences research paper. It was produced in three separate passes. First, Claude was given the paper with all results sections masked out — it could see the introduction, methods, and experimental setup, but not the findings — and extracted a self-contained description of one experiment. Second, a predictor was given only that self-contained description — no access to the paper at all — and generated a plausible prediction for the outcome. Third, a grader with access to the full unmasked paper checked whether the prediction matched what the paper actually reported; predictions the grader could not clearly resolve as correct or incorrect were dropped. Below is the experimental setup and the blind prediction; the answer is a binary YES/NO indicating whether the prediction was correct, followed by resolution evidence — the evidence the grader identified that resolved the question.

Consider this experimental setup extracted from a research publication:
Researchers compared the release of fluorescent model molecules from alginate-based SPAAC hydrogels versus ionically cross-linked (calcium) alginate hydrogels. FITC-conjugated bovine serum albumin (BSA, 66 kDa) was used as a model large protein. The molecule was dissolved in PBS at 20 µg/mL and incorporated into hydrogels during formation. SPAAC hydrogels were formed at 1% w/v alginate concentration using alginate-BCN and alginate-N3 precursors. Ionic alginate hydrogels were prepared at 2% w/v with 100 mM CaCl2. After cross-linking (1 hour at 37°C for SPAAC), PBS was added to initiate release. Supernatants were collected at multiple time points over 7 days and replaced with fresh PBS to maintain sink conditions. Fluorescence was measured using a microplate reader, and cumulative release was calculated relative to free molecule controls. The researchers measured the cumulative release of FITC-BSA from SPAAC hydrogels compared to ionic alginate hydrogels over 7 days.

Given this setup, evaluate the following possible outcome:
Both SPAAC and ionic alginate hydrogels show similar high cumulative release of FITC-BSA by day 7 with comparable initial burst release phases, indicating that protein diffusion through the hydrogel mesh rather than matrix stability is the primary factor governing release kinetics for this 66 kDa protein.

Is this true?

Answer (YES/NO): NO